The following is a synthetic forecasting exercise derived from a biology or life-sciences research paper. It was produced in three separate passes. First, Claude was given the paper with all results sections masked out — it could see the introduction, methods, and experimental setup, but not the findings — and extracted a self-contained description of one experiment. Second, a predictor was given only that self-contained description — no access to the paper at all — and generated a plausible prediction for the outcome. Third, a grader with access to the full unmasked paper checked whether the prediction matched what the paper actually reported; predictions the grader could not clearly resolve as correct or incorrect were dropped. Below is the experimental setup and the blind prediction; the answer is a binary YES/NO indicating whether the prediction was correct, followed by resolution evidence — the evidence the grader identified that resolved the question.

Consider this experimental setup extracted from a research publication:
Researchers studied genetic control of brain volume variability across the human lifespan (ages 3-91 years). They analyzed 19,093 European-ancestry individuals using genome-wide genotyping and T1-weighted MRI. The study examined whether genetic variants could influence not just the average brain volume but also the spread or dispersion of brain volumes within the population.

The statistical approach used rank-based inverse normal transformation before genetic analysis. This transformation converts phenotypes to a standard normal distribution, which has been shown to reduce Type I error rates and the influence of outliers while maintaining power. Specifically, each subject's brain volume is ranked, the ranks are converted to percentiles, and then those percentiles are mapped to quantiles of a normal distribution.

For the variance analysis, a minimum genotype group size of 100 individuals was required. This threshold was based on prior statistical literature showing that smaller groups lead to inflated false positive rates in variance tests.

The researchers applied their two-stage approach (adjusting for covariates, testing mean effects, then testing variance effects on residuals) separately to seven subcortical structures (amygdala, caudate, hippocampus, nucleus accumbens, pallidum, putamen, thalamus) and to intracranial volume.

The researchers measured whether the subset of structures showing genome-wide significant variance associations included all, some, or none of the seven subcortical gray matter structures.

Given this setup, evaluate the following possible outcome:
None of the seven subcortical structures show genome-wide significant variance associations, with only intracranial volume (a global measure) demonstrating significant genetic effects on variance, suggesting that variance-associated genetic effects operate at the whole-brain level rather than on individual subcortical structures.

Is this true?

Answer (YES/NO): NO